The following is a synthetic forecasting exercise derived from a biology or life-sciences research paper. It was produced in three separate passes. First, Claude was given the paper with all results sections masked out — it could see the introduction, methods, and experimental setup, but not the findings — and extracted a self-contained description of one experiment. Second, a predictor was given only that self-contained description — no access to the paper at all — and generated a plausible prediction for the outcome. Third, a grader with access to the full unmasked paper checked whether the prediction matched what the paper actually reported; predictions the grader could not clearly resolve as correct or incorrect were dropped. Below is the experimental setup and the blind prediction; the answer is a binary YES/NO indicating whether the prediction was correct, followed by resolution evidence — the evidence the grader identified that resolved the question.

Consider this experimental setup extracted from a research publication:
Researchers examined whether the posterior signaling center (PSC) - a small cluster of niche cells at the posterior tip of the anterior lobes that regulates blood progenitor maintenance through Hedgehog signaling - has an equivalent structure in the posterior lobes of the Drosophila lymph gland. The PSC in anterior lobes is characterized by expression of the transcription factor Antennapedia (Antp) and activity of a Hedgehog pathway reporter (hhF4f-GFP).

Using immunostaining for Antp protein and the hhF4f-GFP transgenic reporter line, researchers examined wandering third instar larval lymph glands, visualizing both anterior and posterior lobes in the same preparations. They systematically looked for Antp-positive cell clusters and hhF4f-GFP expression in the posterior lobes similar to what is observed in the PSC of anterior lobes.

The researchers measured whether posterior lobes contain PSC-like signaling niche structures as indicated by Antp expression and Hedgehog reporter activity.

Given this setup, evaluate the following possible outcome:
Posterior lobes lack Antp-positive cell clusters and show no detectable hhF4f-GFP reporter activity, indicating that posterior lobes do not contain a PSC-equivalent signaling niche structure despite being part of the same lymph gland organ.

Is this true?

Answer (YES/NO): YES